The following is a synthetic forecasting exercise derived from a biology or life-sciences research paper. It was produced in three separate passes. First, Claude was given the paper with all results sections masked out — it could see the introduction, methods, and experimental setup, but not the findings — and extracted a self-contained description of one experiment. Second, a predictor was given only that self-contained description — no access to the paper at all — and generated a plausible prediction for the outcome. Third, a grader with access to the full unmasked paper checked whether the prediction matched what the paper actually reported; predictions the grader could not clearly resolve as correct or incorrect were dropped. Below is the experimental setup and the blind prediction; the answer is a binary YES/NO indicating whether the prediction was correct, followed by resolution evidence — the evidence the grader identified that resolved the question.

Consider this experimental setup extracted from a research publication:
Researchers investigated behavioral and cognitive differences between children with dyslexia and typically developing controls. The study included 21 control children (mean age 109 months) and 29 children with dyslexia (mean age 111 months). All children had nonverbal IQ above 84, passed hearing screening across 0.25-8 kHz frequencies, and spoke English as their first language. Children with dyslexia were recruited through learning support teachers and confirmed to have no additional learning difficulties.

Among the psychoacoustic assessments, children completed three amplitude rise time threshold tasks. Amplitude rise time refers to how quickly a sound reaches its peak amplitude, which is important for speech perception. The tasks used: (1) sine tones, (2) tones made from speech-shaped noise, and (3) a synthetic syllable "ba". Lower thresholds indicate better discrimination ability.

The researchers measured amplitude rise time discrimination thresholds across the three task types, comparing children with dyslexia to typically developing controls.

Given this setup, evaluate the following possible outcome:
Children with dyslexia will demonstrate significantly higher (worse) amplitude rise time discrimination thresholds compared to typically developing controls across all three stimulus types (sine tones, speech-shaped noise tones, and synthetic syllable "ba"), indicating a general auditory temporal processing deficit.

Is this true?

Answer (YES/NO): NO